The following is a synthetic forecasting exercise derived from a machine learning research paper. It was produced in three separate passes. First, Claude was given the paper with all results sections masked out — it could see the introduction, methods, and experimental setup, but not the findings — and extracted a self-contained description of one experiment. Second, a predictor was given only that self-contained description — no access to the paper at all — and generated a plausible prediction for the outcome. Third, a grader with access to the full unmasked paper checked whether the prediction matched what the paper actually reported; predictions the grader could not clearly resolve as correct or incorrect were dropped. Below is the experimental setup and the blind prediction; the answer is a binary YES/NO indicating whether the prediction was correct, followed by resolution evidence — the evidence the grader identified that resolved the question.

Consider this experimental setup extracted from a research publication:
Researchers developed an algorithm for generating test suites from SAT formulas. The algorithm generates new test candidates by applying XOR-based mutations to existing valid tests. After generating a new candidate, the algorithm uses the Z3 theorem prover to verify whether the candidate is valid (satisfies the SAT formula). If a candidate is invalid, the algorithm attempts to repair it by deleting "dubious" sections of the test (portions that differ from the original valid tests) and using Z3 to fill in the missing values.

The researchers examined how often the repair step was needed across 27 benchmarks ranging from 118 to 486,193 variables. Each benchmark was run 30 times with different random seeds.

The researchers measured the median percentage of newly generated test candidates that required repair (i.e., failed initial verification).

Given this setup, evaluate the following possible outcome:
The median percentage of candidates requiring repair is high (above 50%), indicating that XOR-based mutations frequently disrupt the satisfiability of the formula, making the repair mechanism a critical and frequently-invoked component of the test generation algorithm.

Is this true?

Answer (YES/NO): NO